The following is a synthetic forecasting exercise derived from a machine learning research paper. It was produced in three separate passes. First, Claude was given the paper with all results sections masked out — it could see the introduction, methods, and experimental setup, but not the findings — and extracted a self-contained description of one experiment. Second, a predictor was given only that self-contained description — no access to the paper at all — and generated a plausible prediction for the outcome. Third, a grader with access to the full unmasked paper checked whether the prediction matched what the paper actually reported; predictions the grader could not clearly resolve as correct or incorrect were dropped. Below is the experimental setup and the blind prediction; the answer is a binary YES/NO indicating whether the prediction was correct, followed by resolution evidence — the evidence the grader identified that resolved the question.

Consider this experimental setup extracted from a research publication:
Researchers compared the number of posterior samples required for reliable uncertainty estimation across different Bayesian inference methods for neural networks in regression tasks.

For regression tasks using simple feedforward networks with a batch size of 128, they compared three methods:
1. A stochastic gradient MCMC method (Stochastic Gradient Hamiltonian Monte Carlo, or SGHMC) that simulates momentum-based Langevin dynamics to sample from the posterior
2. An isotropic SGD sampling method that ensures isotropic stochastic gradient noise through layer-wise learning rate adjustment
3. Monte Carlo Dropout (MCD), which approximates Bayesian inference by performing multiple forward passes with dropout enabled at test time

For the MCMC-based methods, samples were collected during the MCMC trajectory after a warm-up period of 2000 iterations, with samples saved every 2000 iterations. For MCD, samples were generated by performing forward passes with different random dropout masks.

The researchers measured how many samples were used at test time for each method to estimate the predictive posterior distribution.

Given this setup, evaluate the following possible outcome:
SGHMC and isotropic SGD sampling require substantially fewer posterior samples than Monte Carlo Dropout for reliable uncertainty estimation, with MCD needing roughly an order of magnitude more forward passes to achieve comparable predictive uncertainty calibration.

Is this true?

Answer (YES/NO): NO